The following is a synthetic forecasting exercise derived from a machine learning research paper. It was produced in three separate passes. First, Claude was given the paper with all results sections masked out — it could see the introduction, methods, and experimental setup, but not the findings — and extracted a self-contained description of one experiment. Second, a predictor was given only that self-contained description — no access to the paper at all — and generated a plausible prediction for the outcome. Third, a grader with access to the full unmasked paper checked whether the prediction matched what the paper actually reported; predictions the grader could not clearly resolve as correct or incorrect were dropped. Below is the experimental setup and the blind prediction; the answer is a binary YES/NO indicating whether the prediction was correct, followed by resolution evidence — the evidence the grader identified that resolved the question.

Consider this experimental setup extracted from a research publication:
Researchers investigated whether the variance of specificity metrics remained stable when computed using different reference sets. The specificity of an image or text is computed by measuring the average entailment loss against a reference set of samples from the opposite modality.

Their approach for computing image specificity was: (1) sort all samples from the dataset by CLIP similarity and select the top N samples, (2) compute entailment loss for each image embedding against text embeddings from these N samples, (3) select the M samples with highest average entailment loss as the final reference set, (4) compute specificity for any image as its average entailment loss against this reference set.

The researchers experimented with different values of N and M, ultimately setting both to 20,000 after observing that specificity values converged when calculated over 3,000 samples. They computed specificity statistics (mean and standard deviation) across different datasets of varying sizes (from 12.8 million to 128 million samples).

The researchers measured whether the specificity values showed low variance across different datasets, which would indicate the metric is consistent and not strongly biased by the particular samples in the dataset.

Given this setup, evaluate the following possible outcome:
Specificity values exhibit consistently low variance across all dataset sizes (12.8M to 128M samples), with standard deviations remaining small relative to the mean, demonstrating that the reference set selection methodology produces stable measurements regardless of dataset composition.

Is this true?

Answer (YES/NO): YES